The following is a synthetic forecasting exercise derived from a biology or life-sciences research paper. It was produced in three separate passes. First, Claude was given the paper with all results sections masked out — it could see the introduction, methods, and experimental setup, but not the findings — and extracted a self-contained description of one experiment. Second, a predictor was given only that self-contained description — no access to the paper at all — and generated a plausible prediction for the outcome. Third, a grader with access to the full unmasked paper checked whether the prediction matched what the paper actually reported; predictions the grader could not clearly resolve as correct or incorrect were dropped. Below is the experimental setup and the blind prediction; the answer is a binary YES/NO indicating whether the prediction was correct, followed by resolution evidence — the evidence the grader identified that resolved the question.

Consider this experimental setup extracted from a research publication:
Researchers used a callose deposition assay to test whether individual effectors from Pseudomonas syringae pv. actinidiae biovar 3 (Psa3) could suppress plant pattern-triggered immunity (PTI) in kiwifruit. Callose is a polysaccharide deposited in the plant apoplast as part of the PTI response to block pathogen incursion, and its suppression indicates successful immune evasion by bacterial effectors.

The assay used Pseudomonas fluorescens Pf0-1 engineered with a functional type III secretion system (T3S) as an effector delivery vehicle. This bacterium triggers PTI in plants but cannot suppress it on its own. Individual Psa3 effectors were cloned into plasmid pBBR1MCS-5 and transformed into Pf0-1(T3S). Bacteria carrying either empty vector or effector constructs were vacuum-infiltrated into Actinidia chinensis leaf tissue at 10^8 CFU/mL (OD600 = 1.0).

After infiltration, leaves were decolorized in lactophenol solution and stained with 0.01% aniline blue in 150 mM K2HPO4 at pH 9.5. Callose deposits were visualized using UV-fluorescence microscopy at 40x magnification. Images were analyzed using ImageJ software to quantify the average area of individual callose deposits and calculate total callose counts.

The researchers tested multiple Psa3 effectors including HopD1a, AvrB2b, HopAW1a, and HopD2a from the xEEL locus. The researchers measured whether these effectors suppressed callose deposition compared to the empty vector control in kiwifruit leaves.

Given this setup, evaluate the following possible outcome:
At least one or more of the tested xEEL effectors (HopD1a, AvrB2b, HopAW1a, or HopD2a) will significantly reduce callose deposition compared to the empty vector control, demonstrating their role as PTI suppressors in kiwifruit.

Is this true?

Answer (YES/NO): YES